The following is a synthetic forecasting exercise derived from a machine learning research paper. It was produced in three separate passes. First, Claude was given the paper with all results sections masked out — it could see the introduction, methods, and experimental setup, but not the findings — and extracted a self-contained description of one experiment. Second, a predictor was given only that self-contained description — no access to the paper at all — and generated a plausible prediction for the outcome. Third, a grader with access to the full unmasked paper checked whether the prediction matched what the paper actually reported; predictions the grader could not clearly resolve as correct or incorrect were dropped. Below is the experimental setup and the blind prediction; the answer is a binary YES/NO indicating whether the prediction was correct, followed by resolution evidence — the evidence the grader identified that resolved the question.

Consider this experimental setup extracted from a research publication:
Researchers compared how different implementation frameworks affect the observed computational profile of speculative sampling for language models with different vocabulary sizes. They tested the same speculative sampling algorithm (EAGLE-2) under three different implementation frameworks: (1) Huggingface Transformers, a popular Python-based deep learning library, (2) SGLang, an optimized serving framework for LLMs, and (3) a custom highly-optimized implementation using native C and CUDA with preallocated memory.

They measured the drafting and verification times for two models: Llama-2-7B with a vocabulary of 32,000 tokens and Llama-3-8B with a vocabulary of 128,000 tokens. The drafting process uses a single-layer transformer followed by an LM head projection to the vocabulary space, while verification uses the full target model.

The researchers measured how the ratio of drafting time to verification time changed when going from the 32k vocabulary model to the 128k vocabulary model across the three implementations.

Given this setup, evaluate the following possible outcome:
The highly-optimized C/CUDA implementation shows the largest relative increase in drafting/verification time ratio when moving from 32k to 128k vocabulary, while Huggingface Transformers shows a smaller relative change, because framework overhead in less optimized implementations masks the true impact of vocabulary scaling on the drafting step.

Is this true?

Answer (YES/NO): YES